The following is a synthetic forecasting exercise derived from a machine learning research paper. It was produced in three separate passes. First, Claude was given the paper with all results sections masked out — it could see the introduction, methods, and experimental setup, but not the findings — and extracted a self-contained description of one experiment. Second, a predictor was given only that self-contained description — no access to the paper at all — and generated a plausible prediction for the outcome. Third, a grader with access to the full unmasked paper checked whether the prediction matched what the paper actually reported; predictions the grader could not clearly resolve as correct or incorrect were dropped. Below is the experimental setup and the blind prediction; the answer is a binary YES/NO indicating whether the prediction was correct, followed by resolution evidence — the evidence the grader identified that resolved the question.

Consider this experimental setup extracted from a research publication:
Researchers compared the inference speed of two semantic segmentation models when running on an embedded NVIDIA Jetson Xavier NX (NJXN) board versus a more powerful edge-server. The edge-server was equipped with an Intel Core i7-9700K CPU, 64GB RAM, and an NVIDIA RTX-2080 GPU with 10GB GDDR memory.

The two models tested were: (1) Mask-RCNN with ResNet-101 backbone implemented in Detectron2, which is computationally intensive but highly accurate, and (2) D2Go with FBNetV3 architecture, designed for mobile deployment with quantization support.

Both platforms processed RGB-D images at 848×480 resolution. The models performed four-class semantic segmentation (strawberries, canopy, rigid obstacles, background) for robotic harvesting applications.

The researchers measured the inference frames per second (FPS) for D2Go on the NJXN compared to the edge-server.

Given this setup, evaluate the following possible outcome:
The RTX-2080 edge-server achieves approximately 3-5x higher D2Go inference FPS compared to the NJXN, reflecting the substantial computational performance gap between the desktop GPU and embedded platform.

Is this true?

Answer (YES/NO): YES